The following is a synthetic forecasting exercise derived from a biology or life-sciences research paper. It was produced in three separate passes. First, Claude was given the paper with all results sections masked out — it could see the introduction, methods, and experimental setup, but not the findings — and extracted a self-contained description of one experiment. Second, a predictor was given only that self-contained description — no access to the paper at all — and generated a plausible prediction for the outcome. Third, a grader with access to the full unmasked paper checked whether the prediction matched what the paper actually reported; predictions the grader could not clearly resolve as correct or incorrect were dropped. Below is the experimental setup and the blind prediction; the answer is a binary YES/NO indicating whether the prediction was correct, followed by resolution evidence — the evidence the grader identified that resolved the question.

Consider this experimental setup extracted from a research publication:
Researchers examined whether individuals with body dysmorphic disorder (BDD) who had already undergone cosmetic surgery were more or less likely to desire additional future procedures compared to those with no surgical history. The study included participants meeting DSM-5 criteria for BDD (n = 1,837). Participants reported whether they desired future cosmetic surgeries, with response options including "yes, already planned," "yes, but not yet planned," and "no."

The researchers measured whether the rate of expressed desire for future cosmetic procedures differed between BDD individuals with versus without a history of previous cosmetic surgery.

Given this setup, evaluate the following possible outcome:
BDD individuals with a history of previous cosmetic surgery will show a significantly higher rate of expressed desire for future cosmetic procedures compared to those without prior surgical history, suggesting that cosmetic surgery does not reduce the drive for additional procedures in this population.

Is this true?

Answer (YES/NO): YES